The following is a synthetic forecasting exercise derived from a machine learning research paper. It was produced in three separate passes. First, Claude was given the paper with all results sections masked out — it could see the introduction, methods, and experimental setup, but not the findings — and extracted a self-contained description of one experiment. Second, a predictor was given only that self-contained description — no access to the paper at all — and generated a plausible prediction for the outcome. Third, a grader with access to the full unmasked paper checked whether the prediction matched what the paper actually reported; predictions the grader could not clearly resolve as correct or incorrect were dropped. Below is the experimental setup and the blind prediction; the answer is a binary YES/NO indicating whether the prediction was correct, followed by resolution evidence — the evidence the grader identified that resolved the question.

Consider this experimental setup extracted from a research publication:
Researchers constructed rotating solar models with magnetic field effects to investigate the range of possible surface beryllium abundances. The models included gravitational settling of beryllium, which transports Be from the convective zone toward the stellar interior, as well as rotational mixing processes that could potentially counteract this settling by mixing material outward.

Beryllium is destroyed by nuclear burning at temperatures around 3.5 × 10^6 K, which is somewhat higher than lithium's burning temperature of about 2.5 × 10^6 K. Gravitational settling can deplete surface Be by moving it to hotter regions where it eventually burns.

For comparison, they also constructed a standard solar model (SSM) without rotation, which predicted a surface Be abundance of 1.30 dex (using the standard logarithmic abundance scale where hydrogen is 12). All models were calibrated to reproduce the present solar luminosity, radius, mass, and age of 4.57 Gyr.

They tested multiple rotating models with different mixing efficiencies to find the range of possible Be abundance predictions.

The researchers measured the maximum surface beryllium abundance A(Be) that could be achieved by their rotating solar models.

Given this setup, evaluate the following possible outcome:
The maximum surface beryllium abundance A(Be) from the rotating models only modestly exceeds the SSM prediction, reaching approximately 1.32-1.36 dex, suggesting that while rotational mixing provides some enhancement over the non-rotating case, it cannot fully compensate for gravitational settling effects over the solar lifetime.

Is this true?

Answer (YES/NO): YES